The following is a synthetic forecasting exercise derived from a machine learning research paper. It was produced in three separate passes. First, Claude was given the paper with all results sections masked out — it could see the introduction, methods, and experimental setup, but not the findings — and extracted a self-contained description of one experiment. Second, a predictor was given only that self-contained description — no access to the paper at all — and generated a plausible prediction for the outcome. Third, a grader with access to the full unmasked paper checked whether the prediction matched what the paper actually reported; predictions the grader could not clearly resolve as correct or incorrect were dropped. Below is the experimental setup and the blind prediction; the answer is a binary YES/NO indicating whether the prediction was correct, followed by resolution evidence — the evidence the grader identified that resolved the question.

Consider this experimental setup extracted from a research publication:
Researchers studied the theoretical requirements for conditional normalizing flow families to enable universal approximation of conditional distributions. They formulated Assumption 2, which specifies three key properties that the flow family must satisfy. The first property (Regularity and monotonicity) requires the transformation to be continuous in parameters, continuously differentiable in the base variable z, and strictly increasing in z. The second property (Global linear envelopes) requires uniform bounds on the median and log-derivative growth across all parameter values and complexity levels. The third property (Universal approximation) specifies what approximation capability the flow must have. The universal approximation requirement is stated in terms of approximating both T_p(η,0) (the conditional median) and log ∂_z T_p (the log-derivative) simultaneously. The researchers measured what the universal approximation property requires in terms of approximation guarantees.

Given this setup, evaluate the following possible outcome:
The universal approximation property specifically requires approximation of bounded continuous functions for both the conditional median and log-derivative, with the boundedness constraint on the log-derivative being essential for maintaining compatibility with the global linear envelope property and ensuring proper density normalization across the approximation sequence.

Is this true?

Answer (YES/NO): NO